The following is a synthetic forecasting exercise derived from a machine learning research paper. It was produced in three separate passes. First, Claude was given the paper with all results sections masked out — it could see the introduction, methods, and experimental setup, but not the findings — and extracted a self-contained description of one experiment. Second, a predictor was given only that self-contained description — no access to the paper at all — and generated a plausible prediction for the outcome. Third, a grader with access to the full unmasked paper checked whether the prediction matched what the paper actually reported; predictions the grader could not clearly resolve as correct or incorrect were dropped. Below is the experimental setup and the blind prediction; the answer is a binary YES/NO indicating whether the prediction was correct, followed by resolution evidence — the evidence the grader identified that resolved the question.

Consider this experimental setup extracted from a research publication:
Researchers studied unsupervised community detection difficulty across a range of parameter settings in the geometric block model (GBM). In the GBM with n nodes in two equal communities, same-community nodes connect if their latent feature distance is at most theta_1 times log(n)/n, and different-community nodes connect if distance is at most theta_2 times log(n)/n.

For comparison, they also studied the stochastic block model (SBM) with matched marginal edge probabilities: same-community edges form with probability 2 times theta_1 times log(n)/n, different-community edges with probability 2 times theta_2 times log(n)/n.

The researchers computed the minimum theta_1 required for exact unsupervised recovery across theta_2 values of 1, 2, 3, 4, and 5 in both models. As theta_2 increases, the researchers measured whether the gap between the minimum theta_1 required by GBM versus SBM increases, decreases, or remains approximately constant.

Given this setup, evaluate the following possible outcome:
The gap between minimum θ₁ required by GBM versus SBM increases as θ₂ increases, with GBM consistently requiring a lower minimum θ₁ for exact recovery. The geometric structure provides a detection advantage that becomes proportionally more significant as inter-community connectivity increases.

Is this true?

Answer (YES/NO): NO